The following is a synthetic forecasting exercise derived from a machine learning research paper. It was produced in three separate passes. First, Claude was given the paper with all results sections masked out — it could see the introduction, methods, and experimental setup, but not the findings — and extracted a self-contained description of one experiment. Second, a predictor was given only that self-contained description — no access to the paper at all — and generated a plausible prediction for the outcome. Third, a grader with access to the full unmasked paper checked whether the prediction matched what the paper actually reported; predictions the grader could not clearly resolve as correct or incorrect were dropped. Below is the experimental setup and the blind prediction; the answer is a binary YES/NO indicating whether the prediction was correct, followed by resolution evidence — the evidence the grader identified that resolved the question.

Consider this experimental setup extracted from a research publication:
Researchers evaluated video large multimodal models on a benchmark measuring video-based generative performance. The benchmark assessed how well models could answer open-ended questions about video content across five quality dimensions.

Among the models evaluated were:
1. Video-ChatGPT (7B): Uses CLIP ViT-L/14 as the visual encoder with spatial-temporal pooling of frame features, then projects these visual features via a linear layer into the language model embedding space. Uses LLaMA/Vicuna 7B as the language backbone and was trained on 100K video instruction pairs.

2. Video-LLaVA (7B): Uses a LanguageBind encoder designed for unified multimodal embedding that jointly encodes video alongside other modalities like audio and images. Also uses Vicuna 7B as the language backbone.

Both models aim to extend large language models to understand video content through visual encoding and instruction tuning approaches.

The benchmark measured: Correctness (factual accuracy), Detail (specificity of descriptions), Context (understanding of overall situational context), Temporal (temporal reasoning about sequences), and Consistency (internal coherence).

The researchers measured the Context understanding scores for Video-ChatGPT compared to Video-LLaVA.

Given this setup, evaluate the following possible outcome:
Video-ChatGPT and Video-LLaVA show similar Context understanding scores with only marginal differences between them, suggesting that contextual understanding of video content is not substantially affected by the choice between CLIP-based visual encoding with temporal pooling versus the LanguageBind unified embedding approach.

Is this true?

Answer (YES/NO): NO